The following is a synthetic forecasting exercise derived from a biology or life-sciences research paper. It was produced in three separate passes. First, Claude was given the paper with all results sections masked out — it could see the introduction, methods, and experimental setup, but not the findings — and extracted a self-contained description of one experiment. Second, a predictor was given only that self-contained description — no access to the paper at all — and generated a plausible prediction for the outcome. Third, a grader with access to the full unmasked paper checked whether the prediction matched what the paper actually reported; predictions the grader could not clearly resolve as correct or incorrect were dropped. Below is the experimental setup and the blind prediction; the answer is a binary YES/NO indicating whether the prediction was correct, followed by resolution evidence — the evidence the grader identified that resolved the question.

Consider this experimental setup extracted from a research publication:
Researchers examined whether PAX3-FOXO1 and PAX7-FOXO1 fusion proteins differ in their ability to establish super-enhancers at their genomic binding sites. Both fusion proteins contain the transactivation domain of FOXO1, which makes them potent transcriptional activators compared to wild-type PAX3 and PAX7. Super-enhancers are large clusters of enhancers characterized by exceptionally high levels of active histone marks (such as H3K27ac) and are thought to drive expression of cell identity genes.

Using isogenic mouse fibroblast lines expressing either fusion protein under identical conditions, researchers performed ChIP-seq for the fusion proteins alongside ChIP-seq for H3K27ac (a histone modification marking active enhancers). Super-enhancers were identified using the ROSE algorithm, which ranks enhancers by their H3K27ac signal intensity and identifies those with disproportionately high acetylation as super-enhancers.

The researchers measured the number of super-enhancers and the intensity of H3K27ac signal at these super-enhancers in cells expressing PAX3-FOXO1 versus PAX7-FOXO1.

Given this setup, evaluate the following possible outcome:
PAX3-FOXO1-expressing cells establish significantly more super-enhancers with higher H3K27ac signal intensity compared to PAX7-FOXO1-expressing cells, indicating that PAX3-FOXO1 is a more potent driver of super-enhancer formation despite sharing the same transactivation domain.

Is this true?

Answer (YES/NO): NO